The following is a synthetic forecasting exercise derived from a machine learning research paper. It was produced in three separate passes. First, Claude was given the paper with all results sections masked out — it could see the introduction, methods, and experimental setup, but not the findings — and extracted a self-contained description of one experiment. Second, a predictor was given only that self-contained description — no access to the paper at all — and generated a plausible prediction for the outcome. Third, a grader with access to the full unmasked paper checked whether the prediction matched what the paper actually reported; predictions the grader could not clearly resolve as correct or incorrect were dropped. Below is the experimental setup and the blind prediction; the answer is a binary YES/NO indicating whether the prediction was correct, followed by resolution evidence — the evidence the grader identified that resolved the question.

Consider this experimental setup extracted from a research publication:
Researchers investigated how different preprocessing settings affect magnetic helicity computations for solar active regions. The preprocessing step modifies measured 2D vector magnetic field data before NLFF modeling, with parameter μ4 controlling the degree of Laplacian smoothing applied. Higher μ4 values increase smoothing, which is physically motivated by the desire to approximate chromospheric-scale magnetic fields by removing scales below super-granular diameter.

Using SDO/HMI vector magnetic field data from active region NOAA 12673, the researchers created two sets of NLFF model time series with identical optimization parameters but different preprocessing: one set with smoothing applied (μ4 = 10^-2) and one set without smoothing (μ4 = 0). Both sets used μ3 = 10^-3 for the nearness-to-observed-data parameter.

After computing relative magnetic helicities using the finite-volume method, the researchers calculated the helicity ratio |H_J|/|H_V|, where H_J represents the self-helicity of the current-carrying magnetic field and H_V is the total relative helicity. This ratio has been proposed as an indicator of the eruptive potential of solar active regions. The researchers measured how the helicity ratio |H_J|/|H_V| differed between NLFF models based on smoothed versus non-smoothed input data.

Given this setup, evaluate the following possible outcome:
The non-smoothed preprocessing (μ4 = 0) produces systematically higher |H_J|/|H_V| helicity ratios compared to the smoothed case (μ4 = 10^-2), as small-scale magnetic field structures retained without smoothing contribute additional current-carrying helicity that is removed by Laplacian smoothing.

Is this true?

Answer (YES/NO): NO